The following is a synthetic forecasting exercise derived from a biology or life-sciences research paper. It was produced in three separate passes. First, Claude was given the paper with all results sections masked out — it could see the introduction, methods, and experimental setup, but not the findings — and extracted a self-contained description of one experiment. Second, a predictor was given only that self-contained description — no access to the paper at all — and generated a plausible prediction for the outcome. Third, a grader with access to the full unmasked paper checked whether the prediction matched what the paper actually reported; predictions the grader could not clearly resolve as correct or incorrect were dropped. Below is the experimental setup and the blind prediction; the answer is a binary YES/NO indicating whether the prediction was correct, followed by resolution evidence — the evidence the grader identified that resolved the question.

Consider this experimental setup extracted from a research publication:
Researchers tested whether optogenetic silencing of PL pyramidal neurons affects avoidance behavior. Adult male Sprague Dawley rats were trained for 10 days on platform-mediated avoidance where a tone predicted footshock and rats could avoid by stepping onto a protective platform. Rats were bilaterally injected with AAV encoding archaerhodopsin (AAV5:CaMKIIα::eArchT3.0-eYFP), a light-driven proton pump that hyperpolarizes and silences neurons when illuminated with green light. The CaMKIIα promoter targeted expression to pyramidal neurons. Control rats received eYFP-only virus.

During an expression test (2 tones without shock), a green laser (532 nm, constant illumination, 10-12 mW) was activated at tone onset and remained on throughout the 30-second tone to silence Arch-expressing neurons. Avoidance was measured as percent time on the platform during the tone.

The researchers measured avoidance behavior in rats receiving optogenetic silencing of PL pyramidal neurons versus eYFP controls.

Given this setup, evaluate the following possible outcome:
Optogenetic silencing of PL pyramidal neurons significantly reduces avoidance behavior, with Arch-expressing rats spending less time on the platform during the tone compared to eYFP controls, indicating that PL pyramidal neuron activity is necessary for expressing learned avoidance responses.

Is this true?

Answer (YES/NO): NO